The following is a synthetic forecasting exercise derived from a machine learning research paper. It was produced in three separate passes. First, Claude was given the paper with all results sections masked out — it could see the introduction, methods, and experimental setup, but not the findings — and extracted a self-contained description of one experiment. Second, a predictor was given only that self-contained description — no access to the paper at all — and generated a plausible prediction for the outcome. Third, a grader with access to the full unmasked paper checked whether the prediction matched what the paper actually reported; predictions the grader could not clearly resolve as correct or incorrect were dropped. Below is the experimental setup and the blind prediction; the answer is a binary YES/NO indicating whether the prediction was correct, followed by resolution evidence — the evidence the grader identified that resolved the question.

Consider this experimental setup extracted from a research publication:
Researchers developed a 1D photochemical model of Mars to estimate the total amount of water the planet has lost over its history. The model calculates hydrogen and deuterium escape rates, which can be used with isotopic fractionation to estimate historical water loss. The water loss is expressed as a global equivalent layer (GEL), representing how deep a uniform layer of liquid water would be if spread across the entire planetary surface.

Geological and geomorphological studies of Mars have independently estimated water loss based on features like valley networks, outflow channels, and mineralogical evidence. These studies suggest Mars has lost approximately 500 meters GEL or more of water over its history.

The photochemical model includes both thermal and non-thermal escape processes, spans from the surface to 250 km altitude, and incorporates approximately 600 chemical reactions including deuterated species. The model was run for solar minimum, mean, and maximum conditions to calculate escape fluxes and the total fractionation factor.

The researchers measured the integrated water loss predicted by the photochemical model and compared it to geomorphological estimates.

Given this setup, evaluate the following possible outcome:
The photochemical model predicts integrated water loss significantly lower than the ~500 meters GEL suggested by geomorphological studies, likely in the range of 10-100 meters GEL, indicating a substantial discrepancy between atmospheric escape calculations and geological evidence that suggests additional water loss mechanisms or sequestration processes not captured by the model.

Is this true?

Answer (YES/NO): NO